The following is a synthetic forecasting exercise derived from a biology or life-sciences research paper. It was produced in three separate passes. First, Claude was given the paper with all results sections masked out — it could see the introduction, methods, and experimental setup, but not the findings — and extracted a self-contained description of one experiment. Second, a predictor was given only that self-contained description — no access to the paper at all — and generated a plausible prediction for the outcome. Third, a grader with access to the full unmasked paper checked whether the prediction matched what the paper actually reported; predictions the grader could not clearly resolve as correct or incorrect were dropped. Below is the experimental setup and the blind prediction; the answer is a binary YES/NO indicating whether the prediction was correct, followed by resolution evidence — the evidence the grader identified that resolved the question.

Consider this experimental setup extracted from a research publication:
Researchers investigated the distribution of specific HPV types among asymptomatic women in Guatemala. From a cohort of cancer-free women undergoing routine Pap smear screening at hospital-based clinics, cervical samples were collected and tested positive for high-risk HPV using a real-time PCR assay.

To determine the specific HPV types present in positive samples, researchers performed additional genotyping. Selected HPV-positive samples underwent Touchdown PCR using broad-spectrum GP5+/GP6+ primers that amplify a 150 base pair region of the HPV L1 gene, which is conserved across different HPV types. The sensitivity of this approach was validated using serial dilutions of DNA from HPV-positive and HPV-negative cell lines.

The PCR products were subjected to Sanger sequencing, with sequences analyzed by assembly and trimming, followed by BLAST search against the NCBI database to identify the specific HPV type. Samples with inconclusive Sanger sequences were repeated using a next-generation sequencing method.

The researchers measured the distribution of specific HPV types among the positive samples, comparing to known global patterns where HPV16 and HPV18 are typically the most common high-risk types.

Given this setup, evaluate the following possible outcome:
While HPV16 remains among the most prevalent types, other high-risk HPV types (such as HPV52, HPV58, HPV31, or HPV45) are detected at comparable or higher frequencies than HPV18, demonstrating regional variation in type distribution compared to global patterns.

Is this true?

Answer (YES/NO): YES